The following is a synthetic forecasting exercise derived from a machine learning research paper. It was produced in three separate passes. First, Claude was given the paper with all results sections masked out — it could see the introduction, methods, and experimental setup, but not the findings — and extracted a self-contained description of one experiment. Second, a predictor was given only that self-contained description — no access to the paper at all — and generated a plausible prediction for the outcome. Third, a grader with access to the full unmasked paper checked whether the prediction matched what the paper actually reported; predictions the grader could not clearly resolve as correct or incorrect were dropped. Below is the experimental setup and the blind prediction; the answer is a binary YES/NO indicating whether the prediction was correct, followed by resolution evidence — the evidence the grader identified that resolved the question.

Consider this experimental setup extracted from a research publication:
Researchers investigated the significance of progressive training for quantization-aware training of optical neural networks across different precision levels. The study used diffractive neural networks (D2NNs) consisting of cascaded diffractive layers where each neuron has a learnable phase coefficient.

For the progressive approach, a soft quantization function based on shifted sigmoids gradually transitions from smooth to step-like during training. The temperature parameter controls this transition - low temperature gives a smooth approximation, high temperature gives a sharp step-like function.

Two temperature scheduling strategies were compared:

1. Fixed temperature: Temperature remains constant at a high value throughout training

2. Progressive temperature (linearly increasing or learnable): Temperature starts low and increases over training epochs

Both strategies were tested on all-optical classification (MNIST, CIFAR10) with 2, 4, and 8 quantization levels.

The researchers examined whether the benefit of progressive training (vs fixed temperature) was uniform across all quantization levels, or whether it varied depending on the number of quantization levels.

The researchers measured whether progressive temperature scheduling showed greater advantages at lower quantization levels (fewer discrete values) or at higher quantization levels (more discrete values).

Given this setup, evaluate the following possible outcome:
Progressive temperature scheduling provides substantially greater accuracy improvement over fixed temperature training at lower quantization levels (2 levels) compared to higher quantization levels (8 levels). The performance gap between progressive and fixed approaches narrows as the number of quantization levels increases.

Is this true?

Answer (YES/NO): YES